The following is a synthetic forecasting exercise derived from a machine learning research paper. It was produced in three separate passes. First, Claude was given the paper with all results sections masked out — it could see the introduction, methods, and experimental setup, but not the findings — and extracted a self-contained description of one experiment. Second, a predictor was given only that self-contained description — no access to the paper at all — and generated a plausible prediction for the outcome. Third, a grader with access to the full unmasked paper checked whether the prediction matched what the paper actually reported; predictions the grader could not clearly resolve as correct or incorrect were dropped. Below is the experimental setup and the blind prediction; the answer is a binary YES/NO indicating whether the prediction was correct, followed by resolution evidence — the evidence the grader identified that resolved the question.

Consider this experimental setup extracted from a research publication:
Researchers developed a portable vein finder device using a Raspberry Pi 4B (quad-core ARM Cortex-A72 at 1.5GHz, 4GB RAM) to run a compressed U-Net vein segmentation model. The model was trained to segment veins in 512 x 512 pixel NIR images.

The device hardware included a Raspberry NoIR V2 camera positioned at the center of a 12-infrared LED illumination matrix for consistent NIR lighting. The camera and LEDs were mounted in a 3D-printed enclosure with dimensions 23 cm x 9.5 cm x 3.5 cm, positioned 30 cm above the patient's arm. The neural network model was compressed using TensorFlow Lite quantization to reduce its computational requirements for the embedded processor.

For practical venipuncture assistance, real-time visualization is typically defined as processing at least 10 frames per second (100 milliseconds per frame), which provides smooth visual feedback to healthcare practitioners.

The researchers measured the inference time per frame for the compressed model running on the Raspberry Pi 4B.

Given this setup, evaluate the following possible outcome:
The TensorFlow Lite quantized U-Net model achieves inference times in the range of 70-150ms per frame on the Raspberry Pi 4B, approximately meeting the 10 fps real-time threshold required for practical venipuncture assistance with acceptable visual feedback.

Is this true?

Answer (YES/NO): NO